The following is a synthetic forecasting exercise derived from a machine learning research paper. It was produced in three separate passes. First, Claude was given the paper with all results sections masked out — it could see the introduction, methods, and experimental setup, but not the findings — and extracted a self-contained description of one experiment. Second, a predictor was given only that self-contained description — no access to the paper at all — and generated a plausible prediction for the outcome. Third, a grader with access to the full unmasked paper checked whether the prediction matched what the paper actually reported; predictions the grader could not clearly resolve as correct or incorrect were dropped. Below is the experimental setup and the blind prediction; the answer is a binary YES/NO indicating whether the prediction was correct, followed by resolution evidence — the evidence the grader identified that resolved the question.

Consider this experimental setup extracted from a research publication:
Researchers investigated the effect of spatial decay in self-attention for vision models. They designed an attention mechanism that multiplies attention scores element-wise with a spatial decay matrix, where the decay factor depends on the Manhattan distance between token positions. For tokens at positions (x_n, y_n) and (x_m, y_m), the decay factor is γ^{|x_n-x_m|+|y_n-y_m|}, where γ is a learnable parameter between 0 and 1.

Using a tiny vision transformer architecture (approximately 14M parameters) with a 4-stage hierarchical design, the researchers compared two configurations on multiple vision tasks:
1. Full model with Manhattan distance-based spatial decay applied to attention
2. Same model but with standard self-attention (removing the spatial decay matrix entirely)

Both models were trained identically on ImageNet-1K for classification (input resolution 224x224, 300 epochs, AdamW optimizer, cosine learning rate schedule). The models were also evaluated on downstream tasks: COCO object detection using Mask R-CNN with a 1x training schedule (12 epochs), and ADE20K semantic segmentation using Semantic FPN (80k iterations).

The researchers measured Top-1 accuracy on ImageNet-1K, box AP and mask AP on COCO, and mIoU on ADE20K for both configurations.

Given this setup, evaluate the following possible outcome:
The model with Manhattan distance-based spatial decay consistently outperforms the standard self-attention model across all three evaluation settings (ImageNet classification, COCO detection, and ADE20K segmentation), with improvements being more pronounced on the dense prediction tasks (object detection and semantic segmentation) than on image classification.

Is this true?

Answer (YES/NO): YES